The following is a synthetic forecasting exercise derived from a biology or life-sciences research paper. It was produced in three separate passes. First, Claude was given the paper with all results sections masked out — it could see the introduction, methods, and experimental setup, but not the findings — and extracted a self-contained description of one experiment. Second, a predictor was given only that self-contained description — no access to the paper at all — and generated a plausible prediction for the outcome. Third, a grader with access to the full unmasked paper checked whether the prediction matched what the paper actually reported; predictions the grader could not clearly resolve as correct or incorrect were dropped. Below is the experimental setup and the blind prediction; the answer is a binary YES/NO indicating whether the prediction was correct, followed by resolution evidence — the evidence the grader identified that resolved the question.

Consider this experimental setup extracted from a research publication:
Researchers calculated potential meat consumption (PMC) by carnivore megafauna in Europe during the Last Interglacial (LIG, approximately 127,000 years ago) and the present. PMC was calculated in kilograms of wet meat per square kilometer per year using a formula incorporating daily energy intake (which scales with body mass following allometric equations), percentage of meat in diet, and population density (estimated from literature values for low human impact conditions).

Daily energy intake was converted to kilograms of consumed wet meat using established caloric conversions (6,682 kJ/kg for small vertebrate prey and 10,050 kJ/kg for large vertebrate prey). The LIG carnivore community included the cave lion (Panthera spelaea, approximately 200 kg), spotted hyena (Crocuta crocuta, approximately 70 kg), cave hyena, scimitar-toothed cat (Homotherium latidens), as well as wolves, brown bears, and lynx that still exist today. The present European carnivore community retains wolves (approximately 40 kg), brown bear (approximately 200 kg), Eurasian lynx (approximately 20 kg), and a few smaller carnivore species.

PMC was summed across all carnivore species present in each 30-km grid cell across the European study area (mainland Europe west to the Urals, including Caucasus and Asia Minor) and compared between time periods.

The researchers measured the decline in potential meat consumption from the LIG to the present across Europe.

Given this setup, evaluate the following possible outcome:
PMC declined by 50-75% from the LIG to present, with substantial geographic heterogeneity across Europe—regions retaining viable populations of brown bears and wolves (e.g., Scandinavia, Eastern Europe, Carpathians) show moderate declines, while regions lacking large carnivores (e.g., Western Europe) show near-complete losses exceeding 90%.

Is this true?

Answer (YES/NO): NO